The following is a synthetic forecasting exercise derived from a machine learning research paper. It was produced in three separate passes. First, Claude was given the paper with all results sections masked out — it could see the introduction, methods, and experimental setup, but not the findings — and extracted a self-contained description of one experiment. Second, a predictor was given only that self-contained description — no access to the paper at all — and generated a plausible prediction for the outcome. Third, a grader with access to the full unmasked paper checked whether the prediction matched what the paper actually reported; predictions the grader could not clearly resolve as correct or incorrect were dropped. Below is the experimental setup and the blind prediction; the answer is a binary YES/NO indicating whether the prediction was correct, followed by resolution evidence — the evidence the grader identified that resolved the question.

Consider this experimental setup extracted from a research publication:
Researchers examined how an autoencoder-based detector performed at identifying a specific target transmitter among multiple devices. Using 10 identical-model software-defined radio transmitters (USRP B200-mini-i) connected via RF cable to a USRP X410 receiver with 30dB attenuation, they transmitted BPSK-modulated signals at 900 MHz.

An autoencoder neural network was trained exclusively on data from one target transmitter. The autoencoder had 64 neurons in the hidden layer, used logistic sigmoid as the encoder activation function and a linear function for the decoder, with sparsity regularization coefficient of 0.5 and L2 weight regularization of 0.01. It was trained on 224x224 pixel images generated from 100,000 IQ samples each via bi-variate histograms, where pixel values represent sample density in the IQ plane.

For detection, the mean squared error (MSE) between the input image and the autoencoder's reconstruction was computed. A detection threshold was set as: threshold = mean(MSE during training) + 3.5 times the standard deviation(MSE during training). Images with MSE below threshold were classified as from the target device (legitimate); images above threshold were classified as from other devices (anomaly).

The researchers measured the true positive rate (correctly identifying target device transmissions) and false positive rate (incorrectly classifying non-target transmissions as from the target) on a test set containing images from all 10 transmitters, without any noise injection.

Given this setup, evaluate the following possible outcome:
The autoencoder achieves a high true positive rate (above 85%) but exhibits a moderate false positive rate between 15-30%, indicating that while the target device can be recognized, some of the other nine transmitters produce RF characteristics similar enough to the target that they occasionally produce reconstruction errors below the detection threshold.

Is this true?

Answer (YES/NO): NO